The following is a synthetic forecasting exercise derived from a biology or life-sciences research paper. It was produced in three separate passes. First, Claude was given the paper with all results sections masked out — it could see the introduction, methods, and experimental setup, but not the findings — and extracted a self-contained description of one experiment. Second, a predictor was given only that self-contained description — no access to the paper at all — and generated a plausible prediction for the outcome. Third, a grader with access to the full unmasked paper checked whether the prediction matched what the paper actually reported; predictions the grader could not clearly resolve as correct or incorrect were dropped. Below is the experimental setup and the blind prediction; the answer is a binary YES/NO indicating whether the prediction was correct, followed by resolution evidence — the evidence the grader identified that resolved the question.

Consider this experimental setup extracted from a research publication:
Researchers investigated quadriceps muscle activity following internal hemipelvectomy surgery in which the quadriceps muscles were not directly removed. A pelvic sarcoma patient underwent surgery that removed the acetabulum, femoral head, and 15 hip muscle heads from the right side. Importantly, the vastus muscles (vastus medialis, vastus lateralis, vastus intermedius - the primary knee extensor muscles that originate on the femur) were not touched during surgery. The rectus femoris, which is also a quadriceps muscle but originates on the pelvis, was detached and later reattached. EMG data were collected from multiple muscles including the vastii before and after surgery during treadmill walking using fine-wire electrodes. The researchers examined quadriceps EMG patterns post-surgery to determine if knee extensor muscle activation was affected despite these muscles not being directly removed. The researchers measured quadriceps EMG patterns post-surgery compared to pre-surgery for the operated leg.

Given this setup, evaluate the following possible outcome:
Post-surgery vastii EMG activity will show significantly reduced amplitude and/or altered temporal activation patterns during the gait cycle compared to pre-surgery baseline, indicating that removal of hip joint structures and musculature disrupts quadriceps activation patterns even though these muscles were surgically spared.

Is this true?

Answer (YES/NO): YES